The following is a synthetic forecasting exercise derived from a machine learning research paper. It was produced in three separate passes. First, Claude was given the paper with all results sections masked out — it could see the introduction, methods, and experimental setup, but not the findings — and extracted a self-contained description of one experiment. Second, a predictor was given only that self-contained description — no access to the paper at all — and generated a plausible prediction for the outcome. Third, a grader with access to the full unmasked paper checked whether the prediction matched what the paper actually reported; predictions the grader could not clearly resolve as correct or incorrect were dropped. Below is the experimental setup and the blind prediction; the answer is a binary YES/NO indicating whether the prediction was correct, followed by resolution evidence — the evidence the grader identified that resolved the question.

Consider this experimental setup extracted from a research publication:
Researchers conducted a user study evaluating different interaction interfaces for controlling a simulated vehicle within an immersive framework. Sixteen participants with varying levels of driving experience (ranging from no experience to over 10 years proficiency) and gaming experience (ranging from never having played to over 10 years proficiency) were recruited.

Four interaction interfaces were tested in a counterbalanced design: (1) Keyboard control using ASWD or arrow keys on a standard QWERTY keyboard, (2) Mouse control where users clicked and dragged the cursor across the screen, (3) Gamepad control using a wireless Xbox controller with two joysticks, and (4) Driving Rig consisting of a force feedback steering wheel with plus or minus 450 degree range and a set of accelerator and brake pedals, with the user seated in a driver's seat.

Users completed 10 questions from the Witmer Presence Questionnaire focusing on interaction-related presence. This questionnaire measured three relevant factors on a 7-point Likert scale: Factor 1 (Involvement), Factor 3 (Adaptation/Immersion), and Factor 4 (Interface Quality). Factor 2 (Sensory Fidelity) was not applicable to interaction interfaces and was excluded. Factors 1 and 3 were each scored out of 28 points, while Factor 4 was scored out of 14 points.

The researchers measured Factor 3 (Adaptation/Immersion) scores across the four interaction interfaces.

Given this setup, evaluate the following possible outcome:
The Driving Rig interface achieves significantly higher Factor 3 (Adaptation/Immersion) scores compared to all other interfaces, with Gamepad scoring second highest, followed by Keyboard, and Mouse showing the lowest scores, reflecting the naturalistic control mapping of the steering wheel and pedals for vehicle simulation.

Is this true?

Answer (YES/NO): NO